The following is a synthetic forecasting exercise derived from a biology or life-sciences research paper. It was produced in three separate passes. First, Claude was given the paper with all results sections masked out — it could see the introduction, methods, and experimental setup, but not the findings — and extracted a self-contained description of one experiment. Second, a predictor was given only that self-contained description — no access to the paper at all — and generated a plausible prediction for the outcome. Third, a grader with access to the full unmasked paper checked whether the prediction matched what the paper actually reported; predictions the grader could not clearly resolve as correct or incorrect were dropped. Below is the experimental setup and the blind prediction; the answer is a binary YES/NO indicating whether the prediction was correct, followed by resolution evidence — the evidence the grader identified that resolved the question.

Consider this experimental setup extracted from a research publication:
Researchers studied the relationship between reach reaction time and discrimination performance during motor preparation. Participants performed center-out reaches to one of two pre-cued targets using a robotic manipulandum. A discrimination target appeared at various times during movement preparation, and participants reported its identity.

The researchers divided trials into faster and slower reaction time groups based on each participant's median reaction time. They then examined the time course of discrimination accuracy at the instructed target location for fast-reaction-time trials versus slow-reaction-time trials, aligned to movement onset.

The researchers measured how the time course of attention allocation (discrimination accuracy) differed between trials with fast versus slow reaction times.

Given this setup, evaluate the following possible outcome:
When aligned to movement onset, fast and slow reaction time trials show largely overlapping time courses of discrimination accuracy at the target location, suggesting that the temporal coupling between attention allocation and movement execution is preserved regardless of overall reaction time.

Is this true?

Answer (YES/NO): YES